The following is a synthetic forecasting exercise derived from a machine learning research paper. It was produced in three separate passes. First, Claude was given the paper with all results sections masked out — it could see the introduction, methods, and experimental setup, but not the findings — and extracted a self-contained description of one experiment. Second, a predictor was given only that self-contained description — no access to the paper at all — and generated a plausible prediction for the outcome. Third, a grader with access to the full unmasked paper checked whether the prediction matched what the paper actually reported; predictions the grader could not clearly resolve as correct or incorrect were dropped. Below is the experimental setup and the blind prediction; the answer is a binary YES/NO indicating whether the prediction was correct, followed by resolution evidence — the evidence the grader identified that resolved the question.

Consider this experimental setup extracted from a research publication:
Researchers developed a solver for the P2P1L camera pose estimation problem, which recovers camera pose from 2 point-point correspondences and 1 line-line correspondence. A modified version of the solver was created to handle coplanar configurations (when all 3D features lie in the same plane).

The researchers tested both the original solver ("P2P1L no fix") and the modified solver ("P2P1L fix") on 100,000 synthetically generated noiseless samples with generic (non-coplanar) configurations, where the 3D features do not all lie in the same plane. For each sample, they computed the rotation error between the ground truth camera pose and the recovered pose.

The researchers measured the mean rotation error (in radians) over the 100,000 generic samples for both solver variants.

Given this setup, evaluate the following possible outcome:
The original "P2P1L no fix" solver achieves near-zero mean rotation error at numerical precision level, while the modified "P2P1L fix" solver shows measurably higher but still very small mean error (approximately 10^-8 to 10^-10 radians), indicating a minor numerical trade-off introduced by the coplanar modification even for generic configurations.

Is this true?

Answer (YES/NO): YES